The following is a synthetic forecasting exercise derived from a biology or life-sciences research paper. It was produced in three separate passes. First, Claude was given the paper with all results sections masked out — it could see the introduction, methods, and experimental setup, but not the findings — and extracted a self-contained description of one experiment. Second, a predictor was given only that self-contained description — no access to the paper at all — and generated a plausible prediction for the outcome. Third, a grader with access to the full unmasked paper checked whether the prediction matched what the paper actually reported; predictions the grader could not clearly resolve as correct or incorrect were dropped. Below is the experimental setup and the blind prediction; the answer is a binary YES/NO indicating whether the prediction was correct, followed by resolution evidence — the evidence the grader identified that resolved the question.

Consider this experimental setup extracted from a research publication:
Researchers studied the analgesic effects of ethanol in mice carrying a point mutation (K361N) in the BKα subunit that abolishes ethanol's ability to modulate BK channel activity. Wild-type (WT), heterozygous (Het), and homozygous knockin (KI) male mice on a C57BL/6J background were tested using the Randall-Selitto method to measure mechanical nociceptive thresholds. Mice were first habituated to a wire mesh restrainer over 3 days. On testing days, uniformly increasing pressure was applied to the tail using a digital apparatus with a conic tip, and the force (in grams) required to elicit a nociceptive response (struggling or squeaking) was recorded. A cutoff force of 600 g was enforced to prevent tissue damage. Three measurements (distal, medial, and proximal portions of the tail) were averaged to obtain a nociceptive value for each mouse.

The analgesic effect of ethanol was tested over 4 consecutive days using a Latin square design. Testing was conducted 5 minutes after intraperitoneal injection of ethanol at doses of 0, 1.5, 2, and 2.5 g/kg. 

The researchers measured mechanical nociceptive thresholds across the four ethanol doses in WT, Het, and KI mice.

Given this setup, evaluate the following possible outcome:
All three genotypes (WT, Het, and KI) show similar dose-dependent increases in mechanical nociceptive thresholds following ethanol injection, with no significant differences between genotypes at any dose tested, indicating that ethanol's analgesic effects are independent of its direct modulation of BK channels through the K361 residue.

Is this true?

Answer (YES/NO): YES